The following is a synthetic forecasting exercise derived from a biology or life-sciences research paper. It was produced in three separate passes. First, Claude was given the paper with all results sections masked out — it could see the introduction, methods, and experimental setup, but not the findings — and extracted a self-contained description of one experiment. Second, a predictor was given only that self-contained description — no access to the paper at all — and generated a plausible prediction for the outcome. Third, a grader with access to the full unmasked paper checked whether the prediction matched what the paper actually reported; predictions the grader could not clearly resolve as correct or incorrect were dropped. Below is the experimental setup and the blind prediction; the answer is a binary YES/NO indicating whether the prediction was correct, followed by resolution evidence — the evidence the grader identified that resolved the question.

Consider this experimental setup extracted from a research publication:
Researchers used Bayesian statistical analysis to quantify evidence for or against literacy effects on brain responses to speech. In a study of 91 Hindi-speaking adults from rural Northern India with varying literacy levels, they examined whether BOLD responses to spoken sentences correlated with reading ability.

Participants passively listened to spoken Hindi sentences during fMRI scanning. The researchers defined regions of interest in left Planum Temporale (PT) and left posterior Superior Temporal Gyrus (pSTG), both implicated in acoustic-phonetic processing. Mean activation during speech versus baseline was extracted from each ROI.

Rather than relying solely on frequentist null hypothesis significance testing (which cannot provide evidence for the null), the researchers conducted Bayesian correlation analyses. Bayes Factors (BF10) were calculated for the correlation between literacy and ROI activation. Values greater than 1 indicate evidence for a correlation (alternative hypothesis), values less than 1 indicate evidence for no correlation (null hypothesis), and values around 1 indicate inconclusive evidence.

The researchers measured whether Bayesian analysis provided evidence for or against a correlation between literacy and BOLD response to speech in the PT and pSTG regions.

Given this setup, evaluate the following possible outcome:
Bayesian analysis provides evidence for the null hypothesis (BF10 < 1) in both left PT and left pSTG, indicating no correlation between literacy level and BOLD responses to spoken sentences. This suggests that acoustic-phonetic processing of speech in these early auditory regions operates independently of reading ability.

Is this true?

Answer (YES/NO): YES